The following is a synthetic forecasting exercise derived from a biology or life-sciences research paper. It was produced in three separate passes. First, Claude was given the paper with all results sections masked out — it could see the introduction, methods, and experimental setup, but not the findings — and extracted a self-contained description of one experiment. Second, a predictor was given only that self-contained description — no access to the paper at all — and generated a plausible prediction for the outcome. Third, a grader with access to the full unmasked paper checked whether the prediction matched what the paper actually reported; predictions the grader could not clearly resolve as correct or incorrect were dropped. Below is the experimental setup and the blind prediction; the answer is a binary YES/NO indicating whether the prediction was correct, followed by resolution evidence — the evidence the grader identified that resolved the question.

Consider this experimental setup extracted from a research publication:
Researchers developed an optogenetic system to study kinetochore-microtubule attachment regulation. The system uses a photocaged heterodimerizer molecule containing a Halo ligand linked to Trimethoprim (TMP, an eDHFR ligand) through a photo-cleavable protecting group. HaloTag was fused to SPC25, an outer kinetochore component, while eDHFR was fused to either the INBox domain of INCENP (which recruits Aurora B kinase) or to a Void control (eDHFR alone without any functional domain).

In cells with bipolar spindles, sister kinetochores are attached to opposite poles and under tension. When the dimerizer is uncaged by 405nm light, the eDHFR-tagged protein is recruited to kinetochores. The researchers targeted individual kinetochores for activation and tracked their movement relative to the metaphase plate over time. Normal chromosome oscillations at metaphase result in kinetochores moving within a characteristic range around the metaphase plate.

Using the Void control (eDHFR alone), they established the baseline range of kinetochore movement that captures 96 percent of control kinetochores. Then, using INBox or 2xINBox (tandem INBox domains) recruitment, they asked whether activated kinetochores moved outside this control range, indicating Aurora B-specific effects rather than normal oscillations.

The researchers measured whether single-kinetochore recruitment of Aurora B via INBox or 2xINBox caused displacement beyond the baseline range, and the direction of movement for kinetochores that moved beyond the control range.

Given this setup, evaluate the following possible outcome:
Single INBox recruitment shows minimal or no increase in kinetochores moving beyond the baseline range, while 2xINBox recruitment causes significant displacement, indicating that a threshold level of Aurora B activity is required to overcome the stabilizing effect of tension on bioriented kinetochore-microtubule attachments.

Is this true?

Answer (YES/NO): NO